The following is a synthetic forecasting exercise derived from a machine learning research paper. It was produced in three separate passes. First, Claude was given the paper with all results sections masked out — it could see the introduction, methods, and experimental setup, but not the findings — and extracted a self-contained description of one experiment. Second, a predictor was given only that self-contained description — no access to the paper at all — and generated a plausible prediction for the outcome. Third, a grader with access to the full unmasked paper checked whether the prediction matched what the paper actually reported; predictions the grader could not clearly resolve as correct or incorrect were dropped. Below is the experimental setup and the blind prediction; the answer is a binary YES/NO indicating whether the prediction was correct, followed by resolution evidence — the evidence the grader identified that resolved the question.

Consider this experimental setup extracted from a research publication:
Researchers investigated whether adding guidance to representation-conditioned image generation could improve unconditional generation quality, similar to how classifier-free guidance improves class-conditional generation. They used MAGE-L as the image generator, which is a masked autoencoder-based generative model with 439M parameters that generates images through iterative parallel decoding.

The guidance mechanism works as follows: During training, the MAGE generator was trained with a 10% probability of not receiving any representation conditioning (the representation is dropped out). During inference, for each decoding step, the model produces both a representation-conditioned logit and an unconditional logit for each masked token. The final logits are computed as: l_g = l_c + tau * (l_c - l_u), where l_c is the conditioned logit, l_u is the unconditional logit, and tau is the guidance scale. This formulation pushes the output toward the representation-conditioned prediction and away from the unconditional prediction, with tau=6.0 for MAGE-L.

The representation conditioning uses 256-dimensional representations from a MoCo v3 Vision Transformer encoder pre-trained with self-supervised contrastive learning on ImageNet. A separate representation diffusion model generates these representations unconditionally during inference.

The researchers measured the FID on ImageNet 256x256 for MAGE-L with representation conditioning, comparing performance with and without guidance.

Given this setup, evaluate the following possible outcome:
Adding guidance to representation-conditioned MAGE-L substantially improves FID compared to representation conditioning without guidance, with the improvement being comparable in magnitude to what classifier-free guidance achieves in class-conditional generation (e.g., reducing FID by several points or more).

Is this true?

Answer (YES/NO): NO